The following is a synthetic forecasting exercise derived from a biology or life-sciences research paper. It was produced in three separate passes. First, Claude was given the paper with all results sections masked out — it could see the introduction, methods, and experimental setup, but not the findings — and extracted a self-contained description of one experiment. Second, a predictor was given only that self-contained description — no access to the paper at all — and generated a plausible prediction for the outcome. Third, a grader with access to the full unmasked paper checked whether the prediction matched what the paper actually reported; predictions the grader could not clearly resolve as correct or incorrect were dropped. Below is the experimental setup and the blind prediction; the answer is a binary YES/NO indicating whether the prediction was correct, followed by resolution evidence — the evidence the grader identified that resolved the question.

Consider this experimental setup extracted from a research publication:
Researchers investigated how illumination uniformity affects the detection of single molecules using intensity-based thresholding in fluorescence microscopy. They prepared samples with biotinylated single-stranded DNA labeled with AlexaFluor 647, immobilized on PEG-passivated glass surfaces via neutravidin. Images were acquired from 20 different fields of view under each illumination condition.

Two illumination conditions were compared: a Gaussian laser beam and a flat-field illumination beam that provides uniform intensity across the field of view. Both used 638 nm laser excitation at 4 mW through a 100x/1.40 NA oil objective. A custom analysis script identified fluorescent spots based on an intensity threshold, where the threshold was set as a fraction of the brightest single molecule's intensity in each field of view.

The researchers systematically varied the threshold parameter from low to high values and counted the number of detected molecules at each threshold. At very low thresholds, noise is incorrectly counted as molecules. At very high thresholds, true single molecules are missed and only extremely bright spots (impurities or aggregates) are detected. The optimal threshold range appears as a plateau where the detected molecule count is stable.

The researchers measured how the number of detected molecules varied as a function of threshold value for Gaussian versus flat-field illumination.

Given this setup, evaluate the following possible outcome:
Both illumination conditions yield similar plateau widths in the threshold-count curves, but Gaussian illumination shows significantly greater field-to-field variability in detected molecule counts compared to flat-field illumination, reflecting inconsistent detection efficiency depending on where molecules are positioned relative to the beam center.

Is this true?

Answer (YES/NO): NO